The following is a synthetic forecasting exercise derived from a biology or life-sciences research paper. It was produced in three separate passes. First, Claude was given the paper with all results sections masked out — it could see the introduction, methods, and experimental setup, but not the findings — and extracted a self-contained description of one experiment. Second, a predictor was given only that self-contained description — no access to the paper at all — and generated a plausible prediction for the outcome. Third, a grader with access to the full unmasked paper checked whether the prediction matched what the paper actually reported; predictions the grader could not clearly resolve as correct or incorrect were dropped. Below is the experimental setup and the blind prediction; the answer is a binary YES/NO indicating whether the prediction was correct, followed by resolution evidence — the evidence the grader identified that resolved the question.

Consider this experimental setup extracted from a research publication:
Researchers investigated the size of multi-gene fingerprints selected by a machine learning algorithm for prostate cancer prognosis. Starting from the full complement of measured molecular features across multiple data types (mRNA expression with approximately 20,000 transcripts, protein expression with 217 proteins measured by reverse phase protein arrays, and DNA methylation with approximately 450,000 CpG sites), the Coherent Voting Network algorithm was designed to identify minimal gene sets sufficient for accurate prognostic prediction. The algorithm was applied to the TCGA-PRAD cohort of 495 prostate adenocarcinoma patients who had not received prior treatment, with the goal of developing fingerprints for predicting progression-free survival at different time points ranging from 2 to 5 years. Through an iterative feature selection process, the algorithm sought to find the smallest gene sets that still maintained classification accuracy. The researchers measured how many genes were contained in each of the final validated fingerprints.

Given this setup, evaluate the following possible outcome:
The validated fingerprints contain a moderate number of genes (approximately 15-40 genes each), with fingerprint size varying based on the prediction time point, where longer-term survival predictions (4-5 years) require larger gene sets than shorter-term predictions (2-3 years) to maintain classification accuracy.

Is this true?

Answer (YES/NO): NO